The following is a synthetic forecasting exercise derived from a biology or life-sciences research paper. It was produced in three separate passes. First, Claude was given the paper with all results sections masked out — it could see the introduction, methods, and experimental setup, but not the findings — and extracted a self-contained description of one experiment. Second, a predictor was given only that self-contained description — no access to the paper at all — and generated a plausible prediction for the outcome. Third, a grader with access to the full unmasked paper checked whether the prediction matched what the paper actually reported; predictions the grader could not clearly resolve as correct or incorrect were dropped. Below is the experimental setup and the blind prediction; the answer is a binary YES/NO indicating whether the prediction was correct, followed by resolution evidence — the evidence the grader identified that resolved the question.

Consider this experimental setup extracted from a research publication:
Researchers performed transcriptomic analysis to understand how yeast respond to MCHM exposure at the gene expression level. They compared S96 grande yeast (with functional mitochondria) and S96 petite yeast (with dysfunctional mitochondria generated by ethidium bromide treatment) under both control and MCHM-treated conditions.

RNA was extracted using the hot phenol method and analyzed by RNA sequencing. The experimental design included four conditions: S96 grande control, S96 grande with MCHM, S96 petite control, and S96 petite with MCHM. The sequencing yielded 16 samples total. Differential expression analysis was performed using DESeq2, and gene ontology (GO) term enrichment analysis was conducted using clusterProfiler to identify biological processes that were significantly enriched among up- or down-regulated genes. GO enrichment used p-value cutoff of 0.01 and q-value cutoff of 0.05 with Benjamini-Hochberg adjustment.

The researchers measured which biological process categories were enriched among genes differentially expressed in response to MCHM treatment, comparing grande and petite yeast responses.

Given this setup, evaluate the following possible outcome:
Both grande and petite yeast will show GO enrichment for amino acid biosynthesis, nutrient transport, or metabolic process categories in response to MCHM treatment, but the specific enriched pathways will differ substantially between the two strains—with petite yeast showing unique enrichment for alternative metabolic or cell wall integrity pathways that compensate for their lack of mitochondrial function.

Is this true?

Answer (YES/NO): YES